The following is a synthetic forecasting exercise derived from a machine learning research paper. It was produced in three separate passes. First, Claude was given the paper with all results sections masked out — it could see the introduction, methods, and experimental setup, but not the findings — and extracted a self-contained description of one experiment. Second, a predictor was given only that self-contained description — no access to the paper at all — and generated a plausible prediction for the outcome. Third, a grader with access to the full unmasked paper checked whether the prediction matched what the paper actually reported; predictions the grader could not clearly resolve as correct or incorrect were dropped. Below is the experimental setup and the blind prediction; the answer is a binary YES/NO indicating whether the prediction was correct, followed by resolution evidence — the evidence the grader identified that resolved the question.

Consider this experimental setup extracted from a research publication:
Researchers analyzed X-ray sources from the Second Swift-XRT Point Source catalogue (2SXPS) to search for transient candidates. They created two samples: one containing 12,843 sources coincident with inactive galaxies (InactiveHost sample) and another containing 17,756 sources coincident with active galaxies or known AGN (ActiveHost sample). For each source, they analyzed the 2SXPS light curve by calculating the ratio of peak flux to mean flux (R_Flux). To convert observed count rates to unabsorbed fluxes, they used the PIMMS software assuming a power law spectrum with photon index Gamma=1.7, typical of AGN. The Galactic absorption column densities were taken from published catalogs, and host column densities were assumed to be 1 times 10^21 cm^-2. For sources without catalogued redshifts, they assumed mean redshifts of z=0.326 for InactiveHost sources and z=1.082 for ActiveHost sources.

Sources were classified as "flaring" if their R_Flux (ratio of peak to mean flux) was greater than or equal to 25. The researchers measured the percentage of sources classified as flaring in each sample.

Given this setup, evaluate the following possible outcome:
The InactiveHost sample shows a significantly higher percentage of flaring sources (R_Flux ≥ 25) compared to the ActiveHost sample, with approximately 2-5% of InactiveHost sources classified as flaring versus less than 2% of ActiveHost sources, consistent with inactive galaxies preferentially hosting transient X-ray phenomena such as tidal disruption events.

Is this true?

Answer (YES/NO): NO